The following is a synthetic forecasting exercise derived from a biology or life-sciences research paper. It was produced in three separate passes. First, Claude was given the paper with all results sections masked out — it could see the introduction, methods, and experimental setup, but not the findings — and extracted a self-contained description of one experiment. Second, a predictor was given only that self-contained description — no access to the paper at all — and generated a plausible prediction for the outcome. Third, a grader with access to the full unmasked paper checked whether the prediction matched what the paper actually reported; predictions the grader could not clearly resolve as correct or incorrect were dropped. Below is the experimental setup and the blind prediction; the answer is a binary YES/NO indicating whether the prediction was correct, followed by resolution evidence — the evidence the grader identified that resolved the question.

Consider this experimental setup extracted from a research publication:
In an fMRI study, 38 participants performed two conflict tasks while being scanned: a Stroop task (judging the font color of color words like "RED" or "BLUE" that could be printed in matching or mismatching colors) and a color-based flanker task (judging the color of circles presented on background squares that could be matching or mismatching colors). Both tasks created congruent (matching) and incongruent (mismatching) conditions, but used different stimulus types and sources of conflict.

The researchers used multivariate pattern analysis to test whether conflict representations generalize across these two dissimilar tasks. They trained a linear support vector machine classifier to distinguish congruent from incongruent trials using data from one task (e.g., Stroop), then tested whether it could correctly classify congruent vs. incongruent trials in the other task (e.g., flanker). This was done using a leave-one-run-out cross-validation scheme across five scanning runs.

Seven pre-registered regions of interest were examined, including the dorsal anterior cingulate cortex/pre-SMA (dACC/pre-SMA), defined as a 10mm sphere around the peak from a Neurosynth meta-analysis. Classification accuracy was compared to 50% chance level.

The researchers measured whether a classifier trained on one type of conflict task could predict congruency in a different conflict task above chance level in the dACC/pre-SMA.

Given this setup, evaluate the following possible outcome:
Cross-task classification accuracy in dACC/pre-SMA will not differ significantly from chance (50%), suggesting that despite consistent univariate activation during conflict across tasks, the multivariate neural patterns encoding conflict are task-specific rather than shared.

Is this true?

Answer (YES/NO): NO